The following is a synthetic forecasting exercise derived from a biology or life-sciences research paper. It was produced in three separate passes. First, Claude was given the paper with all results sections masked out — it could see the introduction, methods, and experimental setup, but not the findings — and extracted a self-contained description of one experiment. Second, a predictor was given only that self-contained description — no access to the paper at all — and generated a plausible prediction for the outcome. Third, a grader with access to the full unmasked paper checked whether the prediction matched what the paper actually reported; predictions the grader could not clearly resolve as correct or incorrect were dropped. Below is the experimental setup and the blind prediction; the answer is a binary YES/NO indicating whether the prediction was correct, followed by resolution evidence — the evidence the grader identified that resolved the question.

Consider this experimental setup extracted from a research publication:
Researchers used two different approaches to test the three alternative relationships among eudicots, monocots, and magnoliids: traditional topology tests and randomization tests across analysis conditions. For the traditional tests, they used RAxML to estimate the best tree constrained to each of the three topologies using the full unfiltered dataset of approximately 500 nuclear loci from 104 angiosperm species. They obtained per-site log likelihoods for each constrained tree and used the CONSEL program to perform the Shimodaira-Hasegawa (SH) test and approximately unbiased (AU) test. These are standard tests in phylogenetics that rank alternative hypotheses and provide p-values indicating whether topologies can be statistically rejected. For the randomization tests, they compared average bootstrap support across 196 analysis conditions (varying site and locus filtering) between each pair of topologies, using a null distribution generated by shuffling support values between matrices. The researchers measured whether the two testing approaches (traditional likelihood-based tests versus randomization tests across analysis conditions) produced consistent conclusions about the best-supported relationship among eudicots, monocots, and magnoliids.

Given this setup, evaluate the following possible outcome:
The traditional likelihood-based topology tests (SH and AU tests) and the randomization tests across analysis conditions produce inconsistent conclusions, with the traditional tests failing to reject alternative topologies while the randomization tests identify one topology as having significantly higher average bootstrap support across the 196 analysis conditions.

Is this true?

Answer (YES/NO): YES